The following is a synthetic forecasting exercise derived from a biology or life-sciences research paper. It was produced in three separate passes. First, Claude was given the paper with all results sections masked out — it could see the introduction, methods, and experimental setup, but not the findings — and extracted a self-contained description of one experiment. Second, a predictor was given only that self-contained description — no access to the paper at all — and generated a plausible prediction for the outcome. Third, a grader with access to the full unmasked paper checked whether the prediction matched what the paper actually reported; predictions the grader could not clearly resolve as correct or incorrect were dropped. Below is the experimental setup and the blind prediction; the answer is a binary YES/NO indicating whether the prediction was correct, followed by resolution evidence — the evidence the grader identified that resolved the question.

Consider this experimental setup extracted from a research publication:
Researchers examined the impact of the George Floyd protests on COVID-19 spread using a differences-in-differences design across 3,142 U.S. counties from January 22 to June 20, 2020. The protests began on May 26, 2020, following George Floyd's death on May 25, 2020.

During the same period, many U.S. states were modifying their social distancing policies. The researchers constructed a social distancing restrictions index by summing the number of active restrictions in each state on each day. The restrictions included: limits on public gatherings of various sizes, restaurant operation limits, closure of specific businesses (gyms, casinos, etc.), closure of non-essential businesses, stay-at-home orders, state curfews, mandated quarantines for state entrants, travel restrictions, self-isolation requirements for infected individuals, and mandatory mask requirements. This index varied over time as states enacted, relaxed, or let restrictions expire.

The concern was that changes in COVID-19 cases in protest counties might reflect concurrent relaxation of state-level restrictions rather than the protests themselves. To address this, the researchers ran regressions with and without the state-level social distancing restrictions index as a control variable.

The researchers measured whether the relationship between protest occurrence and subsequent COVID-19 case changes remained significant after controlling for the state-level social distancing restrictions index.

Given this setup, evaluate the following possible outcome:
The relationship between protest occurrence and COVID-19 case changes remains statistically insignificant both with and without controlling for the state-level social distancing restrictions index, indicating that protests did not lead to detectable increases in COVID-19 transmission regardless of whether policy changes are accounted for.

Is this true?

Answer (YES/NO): NO